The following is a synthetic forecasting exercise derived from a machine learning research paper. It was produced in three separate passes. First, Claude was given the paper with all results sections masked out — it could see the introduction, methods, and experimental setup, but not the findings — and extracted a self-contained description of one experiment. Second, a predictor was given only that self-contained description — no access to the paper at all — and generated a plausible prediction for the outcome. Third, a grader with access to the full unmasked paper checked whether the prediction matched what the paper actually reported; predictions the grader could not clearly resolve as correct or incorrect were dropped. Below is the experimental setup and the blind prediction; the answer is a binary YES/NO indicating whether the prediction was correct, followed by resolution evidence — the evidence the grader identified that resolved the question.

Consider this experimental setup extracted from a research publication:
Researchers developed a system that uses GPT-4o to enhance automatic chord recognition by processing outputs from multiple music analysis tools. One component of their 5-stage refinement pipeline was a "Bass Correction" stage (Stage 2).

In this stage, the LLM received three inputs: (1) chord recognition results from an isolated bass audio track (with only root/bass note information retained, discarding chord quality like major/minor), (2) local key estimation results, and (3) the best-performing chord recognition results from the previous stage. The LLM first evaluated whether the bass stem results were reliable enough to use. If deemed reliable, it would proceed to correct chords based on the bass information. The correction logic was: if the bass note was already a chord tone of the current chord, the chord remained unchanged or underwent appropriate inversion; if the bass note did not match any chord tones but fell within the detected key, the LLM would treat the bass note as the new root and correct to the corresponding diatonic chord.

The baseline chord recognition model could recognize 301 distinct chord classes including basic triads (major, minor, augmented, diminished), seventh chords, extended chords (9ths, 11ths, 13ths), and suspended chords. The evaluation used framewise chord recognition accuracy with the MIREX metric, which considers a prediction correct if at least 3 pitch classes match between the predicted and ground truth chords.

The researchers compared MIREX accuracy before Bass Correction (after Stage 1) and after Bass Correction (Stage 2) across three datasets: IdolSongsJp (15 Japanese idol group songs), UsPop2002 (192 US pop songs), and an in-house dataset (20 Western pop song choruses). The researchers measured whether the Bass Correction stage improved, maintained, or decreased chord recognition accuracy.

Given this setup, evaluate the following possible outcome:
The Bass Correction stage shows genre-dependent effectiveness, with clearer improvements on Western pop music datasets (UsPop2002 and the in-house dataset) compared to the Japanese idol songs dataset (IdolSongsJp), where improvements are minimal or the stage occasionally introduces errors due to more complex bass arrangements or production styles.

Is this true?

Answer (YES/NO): NO